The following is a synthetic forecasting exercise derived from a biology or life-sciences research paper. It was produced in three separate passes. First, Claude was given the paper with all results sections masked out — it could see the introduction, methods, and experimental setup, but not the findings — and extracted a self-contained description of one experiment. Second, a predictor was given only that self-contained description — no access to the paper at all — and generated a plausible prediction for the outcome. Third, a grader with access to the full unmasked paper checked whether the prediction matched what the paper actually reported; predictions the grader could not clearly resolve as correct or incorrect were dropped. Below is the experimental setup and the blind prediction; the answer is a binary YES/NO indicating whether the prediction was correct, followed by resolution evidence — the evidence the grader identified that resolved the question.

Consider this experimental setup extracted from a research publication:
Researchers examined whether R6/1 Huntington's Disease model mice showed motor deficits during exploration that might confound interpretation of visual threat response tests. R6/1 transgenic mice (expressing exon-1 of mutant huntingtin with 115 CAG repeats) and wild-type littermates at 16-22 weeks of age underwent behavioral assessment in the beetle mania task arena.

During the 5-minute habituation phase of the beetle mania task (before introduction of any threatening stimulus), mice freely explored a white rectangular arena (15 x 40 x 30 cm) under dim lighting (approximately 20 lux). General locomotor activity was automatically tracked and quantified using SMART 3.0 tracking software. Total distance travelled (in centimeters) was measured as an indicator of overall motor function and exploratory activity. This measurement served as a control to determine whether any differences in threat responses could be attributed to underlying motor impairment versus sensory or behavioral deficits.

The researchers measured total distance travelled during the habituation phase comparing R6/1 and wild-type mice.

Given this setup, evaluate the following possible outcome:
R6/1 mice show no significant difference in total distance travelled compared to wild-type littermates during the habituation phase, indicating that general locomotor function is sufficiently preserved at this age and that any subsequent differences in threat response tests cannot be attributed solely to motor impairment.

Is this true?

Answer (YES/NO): NO